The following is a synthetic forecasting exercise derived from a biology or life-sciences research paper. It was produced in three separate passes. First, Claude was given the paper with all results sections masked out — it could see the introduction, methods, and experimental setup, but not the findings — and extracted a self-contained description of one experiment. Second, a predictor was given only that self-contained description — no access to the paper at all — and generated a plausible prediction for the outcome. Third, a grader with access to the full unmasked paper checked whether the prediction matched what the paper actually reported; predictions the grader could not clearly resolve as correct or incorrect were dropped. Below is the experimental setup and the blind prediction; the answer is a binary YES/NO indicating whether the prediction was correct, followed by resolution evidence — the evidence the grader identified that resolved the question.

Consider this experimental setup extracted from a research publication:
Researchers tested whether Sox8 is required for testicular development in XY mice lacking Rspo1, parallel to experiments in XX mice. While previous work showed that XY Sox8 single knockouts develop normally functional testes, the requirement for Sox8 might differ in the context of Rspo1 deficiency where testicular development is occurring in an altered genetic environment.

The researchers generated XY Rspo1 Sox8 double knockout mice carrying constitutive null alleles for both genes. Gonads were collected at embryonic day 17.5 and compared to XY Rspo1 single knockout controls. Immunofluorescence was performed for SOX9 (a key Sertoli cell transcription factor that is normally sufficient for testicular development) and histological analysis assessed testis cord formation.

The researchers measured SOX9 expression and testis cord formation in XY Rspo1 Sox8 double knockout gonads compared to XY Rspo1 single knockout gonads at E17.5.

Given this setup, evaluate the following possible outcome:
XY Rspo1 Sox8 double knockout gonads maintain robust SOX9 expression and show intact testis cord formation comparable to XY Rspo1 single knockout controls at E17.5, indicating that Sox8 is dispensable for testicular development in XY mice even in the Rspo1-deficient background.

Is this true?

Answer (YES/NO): YES